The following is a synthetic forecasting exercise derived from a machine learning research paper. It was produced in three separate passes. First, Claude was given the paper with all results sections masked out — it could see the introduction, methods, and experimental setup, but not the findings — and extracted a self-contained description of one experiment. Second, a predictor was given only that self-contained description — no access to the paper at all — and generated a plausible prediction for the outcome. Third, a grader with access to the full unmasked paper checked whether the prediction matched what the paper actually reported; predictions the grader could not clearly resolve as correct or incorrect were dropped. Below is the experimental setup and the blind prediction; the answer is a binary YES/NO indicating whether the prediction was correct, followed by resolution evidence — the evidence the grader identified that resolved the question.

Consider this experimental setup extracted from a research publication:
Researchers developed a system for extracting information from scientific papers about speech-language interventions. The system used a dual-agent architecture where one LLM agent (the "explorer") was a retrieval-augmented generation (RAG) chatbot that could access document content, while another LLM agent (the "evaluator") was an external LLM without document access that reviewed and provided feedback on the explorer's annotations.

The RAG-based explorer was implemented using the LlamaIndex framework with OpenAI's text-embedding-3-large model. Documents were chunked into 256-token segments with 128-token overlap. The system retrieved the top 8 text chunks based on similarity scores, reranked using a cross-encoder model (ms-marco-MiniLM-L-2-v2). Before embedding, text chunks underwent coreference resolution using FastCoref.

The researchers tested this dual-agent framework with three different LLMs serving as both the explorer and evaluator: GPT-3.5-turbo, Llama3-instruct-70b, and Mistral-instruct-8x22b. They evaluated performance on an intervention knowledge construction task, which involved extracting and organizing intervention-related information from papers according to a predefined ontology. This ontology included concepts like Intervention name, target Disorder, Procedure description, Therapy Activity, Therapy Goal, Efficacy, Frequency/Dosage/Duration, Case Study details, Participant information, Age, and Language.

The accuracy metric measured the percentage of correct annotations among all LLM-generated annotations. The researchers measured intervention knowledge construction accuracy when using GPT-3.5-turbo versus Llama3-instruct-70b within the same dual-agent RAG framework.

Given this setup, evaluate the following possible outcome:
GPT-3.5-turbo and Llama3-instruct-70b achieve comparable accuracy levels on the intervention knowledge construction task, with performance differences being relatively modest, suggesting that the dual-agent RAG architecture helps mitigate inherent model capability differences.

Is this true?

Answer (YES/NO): NO